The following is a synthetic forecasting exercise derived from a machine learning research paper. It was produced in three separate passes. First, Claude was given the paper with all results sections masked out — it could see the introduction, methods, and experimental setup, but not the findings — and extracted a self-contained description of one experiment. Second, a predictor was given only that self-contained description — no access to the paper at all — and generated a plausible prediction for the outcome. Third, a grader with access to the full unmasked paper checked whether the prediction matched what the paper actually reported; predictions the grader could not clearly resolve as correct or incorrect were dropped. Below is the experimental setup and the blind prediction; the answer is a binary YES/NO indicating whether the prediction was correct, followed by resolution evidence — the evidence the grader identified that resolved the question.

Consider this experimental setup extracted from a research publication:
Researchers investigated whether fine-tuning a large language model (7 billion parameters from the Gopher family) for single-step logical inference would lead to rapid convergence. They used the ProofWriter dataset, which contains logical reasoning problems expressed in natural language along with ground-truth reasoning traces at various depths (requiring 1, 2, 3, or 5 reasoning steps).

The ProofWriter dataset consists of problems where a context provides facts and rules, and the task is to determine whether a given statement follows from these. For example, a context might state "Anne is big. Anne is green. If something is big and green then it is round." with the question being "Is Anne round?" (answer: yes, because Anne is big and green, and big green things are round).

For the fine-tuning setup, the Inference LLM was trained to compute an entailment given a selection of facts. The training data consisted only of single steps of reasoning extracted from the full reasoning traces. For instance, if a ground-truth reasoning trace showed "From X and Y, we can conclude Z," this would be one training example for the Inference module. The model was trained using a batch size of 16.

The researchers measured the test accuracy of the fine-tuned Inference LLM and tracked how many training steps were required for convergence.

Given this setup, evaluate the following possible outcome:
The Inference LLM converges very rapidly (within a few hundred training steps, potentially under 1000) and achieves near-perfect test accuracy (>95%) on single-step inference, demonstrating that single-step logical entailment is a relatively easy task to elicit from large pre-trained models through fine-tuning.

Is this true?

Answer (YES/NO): YES